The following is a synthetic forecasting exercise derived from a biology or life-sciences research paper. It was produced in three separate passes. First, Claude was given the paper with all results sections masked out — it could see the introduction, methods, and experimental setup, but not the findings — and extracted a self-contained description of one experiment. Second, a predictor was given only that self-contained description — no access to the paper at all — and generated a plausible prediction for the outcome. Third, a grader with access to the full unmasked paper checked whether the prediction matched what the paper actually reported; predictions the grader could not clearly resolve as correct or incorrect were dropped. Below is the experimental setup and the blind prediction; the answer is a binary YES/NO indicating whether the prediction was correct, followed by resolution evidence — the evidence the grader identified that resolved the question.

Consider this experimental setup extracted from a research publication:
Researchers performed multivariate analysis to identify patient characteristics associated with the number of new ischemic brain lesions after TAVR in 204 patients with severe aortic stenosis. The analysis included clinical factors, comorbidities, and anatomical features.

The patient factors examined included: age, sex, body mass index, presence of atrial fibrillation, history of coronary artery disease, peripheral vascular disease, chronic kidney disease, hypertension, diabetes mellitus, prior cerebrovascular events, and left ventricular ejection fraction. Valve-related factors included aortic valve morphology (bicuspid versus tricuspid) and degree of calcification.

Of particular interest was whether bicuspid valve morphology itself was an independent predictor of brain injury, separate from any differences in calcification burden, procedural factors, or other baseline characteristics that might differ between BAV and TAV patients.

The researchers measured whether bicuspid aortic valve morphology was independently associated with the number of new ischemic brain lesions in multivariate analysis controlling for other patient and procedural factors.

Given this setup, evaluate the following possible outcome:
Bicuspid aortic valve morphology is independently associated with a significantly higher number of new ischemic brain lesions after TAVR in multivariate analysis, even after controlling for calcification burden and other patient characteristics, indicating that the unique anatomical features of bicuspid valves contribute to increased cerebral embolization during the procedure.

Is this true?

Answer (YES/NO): YES